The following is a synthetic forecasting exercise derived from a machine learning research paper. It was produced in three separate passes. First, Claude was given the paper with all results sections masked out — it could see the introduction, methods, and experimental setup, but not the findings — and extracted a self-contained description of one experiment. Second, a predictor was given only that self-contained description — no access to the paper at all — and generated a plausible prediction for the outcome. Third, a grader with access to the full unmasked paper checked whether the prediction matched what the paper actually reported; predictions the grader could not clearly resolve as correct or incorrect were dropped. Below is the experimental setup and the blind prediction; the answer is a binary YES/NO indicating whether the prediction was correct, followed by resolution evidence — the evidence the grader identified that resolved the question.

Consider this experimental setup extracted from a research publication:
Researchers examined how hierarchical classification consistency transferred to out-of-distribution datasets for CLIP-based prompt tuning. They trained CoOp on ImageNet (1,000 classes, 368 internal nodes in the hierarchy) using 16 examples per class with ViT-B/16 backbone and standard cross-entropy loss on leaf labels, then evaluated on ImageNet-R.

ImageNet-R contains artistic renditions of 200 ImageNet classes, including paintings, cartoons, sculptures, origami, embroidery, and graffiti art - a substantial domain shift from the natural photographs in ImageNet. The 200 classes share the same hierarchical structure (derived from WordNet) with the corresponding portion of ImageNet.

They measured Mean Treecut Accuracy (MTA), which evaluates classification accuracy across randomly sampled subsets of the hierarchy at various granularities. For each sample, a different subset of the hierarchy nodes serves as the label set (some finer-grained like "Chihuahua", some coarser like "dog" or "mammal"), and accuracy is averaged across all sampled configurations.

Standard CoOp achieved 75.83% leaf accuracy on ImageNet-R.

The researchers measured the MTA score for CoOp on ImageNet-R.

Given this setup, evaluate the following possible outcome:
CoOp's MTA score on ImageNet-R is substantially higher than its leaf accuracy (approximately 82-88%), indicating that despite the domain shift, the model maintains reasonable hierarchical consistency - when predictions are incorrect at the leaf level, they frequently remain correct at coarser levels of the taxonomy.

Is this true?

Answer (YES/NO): NO